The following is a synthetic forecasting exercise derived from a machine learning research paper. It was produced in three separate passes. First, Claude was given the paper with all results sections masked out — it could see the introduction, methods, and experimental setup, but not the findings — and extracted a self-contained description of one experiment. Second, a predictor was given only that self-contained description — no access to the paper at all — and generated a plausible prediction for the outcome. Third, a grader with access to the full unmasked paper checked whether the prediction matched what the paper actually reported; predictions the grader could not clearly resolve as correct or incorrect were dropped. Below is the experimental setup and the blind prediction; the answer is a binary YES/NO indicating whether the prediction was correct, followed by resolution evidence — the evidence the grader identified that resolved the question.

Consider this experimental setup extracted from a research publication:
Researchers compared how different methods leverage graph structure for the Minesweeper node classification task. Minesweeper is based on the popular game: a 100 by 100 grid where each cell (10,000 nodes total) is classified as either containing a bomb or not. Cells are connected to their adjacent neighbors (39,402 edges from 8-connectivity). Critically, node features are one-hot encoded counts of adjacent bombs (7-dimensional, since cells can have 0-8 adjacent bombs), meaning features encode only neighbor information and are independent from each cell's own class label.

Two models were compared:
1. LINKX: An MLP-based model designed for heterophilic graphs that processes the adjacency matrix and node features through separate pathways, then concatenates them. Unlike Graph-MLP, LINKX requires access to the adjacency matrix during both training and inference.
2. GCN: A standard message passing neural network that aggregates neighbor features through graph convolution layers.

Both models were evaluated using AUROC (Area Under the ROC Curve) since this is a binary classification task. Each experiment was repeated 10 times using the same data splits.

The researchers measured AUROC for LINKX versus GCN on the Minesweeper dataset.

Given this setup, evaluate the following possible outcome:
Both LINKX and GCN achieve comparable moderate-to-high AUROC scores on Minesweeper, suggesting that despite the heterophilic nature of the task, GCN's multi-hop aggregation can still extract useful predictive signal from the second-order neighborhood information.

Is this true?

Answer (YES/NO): NO